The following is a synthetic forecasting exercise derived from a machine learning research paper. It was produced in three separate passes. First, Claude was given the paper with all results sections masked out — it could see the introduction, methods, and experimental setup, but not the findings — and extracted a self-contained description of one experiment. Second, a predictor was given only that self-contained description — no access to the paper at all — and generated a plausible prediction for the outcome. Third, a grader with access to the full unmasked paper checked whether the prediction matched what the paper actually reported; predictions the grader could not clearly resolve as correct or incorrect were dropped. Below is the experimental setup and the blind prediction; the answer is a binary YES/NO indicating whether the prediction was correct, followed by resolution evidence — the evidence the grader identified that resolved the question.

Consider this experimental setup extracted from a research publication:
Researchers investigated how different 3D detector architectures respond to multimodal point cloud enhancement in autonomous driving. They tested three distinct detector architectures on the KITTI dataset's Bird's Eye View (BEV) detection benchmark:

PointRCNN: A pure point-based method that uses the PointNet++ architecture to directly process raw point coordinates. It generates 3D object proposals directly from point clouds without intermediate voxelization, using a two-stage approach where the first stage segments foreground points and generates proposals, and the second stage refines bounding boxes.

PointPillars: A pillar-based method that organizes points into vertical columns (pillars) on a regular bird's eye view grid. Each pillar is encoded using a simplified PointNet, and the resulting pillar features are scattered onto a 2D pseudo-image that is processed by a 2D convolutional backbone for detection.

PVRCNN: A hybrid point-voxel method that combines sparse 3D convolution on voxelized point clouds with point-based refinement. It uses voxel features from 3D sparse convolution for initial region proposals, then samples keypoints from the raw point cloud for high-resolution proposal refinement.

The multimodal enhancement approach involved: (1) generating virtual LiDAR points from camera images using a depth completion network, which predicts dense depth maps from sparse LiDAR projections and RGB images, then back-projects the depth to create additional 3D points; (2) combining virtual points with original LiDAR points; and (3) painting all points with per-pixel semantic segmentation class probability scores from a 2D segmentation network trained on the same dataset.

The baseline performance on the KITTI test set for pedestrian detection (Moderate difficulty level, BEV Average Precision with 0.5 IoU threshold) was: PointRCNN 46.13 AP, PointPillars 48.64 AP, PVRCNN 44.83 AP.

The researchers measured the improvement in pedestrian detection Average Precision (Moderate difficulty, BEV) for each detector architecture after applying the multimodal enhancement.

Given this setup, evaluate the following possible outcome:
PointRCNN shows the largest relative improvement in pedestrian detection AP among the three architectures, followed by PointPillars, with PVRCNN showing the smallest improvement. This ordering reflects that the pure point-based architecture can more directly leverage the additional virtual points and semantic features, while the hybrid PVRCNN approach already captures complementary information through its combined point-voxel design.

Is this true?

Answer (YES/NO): NO